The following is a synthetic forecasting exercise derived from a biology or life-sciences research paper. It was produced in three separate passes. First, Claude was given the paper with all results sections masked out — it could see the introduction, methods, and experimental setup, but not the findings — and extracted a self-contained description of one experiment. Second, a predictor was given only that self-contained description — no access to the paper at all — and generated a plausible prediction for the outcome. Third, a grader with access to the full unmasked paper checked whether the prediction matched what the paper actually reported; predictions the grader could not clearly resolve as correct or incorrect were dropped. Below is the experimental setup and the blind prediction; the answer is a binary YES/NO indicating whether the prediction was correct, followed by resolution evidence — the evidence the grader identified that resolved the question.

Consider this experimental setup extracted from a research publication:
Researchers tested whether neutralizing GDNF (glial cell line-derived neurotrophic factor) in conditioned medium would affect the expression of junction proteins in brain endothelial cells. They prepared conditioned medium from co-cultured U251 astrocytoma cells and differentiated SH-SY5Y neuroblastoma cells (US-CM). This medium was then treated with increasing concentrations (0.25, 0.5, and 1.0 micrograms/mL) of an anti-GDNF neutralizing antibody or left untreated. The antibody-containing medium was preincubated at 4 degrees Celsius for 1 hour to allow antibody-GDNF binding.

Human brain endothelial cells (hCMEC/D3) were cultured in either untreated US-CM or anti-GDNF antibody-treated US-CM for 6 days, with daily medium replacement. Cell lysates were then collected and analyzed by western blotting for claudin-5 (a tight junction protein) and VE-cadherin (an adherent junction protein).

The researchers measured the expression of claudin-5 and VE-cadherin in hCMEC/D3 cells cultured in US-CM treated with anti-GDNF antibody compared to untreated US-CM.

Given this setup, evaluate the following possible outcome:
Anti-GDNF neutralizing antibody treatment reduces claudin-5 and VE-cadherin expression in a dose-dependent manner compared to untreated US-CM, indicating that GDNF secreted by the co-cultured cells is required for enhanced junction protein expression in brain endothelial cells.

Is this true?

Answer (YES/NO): YES